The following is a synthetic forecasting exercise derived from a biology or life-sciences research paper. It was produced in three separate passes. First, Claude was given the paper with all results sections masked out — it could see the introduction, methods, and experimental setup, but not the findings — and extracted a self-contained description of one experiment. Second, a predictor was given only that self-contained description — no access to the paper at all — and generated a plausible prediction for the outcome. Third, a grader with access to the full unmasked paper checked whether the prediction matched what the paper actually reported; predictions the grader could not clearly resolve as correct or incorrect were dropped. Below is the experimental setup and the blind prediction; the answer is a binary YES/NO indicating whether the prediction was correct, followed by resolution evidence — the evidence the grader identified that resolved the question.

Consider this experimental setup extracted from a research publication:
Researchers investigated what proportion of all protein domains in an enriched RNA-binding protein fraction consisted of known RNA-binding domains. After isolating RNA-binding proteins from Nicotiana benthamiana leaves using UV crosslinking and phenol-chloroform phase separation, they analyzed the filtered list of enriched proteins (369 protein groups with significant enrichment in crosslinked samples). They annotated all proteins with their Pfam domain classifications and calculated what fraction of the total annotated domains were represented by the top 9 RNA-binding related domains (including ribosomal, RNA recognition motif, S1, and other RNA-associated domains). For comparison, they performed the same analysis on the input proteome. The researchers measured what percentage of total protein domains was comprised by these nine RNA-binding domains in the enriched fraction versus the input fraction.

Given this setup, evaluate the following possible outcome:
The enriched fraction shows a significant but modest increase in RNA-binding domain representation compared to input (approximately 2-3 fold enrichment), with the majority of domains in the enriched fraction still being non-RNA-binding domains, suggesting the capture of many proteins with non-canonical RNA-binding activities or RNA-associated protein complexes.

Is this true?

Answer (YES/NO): NO